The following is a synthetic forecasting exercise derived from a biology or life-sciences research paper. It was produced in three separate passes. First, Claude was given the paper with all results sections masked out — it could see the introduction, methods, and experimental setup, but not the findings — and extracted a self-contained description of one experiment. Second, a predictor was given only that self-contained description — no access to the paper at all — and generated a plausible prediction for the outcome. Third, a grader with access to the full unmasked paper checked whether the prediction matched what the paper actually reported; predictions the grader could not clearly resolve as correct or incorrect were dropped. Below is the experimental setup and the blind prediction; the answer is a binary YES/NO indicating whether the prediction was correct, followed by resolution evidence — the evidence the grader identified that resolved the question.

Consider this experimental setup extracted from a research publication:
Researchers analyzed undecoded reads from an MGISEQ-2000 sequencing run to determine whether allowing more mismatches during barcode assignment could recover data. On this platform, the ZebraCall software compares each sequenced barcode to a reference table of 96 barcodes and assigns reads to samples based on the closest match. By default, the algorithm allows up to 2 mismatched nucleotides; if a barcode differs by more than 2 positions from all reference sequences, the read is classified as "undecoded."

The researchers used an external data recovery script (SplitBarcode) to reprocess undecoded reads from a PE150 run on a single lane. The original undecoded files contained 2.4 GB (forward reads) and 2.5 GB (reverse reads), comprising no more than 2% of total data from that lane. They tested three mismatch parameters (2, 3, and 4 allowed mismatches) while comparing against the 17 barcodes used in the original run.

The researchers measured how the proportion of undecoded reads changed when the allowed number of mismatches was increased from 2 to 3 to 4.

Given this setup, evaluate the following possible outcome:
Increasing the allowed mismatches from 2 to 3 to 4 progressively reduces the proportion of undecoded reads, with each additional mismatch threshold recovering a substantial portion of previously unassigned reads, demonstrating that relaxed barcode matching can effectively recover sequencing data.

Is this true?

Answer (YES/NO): YES